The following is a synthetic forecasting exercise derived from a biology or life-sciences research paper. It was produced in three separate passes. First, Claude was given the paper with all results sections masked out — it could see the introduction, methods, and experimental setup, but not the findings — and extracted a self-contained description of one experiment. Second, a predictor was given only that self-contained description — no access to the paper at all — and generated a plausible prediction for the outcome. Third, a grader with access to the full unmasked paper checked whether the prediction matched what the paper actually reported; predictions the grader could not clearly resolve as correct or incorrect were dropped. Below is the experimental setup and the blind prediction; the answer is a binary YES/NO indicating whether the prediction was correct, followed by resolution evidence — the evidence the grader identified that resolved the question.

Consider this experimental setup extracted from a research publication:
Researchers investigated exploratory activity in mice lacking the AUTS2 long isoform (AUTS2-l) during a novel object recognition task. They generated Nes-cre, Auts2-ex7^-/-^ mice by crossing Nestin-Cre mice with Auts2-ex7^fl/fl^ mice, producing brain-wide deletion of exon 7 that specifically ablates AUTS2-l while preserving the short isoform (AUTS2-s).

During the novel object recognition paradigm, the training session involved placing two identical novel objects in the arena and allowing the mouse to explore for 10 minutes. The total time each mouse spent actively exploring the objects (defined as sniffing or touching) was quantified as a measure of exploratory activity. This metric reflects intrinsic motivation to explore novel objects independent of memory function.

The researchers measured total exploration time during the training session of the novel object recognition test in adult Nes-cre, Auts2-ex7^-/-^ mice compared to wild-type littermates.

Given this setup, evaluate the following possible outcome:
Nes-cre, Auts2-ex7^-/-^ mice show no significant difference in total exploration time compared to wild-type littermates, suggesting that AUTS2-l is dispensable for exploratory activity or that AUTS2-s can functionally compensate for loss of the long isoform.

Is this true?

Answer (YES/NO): NO